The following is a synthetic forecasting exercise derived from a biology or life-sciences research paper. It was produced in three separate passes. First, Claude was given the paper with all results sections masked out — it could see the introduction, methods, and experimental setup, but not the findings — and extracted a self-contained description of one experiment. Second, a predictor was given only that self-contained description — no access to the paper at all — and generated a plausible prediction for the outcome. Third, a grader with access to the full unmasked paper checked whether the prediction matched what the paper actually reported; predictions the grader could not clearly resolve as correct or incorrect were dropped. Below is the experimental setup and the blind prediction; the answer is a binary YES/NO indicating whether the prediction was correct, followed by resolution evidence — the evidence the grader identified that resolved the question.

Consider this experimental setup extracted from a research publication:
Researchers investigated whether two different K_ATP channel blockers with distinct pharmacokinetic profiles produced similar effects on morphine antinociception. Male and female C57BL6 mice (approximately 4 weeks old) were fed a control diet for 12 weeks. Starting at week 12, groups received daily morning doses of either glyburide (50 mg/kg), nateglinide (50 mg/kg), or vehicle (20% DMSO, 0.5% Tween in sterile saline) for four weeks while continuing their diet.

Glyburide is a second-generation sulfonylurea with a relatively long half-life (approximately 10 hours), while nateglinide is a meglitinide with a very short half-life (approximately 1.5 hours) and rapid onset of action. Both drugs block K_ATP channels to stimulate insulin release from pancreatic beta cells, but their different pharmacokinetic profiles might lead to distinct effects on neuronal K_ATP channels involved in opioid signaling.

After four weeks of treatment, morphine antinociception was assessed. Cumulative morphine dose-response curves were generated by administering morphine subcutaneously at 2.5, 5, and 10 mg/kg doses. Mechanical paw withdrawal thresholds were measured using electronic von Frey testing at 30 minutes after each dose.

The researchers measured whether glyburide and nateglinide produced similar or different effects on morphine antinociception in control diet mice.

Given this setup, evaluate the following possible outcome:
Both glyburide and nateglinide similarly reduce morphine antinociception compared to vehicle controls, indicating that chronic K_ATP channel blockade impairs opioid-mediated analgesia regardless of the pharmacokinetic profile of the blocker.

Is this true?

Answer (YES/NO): YES